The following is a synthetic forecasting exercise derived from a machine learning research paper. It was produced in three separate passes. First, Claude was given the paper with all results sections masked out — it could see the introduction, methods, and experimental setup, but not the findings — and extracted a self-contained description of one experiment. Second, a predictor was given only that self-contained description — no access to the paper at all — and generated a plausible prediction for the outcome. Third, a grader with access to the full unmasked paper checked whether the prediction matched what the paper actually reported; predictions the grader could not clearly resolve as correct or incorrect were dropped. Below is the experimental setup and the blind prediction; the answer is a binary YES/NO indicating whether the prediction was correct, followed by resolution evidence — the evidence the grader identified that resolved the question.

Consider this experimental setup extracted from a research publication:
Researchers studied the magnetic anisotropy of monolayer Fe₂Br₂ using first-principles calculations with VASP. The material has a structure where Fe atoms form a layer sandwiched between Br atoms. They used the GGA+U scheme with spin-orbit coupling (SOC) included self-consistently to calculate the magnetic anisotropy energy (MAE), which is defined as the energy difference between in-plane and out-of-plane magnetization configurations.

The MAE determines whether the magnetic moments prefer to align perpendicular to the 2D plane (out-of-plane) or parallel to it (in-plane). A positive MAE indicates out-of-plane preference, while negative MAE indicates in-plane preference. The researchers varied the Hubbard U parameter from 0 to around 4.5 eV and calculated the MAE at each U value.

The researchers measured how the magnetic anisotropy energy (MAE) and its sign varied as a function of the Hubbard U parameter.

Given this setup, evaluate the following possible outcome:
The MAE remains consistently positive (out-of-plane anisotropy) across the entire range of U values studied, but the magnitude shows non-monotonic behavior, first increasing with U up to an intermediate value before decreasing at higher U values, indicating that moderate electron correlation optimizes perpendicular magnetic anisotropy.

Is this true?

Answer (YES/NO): NO